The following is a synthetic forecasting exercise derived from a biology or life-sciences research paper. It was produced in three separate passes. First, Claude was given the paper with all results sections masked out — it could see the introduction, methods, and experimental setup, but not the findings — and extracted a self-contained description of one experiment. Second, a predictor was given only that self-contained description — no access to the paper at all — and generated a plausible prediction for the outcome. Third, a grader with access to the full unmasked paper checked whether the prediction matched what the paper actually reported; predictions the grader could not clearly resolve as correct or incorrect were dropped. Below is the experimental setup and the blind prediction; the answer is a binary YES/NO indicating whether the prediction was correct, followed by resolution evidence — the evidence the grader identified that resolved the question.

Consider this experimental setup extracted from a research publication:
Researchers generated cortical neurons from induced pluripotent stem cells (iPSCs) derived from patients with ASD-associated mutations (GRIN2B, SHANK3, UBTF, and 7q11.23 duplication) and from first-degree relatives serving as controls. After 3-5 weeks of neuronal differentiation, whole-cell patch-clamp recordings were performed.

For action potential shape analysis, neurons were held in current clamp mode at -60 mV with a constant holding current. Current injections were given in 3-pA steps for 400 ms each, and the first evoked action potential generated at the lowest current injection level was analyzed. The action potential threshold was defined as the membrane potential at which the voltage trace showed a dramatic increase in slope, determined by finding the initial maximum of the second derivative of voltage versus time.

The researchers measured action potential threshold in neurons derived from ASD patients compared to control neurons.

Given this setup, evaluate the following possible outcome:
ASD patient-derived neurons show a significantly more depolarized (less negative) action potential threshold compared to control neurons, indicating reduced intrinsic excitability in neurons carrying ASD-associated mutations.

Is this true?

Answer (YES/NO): NO